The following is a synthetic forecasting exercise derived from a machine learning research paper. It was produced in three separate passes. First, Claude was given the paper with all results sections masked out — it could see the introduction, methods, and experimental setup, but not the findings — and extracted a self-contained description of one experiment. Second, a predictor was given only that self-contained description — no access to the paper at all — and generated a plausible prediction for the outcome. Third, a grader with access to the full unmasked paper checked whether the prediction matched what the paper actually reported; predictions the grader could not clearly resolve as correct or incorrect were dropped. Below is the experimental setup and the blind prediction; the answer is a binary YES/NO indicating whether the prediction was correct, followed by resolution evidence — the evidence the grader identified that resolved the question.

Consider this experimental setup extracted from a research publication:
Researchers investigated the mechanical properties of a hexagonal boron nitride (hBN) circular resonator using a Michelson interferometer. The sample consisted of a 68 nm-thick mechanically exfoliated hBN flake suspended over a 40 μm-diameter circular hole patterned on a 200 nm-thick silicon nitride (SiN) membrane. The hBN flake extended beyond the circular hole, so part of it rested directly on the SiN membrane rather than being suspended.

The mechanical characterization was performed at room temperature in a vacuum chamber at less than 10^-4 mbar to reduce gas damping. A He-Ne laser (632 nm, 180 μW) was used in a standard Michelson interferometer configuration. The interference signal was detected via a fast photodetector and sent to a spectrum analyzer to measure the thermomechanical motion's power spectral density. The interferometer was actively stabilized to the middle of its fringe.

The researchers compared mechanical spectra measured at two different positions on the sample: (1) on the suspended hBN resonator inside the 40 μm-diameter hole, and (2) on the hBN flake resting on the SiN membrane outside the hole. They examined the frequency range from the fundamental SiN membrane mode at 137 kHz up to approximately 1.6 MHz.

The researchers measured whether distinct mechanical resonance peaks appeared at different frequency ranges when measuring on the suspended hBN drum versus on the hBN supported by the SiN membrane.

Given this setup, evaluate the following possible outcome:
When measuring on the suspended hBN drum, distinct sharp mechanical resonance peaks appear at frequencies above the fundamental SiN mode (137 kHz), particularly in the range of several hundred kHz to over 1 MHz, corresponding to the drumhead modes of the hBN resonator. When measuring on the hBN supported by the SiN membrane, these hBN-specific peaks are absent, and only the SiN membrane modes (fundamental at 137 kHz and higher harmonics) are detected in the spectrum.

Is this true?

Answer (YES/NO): NO